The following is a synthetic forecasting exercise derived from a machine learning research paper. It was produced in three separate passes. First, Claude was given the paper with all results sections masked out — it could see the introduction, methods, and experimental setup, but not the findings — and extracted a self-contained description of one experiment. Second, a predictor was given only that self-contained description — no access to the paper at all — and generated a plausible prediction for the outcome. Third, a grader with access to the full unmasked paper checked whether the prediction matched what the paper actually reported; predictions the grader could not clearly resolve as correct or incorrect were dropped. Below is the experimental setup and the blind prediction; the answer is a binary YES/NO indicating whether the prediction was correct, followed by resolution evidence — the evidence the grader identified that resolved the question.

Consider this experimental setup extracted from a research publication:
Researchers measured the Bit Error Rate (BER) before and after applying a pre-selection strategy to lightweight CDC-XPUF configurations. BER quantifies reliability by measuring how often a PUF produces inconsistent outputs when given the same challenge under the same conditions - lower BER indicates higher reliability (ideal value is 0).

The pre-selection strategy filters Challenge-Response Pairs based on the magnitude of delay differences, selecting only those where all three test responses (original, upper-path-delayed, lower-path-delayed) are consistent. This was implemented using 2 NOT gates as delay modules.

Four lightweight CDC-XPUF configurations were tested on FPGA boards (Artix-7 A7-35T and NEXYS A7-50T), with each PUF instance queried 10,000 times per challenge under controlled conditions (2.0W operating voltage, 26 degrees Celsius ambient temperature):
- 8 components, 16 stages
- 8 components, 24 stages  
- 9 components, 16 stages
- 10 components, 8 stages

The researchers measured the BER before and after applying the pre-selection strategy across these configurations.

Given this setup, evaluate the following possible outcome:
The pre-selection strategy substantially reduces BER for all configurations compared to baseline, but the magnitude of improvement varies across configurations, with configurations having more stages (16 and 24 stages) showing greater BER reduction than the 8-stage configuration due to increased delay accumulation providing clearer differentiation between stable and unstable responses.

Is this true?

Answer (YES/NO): NO